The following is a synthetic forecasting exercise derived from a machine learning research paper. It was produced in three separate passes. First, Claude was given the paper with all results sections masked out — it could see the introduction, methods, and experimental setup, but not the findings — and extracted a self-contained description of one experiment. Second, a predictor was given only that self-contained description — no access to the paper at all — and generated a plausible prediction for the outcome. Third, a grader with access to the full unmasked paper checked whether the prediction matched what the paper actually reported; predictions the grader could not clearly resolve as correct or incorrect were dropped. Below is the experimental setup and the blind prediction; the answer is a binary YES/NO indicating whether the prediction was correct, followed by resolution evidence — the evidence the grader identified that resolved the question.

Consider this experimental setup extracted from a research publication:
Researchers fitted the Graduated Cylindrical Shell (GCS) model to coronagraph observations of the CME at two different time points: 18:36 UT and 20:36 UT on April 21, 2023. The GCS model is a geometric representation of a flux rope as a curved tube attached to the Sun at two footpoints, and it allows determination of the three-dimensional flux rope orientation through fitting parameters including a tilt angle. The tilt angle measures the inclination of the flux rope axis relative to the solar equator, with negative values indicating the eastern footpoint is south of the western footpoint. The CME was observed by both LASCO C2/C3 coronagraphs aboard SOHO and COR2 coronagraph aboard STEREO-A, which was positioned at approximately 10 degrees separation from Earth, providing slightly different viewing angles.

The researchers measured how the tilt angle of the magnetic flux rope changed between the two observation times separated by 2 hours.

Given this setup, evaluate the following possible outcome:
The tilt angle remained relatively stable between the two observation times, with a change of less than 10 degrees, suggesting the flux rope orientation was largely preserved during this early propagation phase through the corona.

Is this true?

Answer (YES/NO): YES